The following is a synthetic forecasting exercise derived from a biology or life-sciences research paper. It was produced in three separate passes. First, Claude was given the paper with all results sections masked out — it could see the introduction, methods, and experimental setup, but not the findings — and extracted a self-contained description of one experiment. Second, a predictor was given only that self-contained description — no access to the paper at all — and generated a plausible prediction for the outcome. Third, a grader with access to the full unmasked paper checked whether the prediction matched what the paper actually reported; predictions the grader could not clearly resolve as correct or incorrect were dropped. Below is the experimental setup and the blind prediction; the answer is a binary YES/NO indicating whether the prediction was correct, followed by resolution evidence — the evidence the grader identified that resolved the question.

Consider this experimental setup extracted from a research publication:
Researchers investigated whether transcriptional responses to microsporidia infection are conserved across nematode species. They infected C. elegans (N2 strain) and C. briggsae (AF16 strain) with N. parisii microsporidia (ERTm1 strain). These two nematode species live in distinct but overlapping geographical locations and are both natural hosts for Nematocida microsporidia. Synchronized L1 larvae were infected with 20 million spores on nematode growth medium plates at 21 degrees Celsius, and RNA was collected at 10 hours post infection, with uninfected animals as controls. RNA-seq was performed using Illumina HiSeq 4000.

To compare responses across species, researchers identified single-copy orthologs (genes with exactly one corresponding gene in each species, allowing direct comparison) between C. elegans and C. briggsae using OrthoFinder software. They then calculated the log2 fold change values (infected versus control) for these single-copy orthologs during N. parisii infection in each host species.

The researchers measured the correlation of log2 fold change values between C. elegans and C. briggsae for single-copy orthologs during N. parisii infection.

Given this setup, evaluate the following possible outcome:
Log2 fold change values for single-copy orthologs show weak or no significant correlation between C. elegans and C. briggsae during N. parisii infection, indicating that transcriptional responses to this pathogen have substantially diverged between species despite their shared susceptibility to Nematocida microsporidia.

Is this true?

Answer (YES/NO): NO